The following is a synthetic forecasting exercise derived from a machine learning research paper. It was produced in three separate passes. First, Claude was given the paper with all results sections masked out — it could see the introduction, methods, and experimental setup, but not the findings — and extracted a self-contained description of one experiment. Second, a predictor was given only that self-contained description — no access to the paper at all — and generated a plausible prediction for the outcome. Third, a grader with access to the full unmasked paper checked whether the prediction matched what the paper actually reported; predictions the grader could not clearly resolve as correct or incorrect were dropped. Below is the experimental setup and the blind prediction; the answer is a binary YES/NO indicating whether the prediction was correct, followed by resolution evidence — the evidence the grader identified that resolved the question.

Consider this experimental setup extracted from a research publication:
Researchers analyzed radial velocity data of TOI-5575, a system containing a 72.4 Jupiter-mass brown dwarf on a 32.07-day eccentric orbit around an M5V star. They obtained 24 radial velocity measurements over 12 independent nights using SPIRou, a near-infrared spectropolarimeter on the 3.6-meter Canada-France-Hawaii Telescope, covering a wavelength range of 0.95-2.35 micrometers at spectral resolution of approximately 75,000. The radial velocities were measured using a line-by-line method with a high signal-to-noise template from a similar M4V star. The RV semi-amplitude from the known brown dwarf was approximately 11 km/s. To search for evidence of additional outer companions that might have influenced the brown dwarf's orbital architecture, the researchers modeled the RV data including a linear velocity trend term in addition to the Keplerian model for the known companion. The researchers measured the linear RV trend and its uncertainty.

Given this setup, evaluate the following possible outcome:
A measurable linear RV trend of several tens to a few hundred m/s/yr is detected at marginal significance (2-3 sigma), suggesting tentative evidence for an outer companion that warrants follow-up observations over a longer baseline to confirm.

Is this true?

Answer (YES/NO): NO